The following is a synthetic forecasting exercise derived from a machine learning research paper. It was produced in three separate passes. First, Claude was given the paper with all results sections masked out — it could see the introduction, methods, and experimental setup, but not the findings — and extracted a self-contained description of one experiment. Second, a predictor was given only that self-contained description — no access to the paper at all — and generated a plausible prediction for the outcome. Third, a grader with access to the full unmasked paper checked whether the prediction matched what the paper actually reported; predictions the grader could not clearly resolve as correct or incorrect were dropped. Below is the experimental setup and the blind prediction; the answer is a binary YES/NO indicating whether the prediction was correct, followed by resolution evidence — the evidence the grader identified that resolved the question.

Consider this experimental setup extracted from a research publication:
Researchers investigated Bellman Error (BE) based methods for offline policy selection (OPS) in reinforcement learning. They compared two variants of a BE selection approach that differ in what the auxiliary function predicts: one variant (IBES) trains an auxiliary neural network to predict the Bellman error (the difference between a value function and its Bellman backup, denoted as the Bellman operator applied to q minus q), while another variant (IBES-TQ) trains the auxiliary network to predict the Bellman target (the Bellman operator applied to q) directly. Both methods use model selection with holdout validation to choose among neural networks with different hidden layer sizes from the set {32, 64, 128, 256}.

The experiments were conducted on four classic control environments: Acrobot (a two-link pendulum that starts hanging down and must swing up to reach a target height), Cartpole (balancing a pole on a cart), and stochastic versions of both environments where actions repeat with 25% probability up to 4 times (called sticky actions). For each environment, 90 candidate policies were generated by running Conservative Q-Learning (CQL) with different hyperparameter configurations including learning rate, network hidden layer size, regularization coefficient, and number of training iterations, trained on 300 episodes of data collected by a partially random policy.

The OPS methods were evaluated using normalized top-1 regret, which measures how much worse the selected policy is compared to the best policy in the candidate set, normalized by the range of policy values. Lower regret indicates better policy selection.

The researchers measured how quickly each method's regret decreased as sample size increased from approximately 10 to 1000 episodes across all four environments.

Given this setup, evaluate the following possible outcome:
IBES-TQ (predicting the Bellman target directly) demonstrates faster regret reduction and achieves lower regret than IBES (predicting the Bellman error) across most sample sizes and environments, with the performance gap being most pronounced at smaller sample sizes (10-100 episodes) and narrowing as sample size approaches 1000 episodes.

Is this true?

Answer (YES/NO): NO